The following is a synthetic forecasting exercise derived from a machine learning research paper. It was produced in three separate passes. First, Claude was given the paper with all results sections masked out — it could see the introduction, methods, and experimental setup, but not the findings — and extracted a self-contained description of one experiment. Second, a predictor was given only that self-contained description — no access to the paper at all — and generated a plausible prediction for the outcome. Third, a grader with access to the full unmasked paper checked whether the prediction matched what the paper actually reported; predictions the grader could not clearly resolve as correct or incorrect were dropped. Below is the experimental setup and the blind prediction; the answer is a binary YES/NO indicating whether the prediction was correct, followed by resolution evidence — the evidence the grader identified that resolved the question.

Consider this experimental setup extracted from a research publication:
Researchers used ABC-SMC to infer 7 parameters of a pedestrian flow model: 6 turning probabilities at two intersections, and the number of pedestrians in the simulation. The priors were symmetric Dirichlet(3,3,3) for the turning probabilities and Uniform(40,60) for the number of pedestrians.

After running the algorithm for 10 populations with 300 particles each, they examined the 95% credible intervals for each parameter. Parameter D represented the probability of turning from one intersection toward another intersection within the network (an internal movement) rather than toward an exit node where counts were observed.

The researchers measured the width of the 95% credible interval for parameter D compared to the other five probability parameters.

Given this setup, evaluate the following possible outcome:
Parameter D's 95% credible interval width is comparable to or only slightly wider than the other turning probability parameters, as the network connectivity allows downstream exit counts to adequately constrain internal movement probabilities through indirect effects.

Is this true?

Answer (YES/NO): NO